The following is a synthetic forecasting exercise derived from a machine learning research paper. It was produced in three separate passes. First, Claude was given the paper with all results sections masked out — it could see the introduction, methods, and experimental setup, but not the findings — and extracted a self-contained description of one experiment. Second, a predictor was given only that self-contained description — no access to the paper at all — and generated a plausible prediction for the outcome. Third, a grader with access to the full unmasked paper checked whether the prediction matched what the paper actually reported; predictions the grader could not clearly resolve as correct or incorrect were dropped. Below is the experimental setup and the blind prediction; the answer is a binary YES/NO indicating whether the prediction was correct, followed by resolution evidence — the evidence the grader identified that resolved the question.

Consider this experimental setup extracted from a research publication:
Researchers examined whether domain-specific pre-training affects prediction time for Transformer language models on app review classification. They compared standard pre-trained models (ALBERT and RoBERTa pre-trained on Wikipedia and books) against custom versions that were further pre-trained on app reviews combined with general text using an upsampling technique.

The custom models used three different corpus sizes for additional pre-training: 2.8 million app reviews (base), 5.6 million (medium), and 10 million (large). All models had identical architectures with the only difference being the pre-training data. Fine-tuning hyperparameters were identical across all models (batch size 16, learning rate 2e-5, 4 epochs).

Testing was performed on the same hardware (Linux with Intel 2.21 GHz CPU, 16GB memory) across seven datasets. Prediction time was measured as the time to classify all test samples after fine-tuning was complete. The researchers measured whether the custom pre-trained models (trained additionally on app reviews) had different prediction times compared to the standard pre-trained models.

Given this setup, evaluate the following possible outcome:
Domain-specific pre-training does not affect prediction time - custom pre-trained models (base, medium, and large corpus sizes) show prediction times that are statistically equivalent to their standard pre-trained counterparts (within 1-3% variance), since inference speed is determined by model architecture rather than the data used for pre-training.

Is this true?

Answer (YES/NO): NO